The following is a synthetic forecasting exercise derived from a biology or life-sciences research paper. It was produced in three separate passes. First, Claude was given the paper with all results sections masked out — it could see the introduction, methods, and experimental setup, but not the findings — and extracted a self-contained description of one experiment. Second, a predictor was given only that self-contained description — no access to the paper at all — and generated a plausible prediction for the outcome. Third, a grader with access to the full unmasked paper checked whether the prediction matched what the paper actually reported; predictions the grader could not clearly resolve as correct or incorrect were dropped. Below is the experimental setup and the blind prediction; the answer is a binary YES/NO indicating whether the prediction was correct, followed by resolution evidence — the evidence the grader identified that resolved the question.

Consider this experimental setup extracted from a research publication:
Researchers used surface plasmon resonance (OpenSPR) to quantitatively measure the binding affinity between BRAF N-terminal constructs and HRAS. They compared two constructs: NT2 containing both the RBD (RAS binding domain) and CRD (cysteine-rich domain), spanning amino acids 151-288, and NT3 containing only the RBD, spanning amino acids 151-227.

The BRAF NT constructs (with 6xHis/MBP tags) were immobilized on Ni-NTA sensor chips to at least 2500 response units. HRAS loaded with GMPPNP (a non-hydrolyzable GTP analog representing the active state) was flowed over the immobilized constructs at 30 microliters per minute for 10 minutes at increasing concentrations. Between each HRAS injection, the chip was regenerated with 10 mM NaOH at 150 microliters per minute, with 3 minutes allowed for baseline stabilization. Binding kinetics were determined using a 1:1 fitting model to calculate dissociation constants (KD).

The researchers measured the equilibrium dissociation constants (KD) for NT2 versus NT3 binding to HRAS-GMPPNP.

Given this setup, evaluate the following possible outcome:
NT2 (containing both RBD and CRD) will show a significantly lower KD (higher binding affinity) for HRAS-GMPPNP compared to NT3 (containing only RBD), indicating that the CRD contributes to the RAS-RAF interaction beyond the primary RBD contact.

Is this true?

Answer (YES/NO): NO